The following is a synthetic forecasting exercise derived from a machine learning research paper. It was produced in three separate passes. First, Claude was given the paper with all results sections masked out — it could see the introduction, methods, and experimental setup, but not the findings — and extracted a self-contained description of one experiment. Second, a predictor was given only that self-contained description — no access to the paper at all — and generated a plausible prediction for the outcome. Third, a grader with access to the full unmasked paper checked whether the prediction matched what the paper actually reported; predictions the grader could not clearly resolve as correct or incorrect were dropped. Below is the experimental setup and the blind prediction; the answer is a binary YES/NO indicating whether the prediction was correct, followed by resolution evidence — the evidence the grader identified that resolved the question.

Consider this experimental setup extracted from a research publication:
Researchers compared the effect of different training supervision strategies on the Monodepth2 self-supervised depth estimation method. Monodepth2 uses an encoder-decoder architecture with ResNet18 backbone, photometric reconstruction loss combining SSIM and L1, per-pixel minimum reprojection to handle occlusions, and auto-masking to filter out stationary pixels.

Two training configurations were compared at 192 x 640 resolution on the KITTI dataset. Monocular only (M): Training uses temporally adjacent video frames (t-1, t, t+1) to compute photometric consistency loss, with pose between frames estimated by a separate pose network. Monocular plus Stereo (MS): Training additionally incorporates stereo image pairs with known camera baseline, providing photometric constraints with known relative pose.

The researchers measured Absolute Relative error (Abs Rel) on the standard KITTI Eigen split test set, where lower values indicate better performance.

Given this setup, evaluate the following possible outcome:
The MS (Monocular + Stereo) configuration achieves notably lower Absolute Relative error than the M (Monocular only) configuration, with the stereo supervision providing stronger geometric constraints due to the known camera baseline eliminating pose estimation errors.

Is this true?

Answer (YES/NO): YES